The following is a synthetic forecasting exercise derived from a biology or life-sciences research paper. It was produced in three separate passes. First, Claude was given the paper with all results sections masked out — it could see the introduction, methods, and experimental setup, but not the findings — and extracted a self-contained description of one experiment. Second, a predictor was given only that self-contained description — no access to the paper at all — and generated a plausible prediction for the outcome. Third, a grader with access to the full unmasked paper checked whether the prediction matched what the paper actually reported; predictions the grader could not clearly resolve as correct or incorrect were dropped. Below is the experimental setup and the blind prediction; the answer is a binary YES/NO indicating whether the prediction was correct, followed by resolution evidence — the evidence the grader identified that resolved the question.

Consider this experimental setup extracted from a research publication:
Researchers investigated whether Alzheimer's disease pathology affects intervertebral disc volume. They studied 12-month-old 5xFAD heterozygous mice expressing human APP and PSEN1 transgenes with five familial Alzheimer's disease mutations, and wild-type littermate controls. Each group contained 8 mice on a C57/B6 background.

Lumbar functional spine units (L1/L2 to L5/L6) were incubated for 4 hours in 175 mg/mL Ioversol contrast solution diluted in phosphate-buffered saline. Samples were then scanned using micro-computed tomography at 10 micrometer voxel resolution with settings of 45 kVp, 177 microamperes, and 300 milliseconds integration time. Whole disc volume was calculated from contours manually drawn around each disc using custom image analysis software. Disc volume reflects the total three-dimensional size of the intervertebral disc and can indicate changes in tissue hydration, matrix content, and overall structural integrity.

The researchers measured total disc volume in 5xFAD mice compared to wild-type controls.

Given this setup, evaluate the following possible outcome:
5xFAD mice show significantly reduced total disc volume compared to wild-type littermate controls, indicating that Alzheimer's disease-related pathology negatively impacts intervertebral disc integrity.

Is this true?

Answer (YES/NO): NO